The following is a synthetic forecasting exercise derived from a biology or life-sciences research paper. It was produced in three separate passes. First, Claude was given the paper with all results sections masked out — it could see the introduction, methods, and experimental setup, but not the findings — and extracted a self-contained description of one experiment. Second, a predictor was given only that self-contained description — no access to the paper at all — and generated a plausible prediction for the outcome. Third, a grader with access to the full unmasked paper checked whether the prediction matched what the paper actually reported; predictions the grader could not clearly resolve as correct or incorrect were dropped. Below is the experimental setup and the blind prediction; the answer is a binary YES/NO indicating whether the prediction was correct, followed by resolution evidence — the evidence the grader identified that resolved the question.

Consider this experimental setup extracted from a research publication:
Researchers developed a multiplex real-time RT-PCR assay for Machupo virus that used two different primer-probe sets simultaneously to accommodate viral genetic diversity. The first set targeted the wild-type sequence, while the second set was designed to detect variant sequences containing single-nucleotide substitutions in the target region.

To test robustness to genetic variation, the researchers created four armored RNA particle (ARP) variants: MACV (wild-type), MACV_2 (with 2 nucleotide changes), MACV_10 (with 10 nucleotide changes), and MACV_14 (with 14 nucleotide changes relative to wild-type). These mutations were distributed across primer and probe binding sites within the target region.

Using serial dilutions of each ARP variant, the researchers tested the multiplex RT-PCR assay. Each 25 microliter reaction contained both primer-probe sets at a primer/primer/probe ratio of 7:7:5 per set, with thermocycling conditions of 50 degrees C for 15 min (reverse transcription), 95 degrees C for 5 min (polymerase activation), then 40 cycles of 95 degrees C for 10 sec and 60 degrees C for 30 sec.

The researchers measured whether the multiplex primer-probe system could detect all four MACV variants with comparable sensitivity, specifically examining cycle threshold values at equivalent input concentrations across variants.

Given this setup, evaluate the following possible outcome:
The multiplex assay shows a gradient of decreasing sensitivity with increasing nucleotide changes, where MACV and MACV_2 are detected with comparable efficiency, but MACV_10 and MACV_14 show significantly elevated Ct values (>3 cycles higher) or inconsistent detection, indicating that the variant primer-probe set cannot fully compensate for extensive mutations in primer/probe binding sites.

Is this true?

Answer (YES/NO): NO